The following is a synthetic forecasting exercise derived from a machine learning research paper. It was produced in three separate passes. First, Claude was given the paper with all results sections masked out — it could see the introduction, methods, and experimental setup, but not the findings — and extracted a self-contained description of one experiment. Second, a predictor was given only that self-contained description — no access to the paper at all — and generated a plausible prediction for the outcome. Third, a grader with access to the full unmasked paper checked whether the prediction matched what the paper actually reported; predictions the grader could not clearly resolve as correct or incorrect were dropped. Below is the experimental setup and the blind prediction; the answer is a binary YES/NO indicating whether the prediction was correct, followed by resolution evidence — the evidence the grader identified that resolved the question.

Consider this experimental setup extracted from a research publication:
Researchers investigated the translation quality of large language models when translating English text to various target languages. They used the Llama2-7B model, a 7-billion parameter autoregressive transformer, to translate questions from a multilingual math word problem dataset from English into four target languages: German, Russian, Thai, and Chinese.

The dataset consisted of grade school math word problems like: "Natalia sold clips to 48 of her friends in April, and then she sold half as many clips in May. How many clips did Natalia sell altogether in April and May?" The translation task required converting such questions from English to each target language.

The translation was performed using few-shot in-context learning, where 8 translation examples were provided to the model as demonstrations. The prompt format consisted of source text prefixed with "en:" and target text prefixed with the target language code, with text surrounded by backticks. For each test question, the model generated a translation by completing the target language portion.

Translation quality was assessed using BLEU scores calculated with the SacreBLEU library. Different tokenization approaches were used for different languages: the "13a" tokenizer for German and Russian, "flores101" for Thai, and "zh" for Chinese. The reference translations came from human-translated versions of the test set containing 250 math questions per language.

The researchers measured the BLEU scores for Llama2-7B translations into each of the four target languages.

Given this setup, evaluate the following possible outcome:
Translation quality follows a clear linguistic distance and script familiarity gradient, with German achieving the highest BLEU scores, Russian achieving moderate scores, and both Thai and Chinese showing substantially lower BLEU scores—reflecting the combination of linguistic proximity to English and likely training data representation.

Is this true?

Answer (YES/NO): NO